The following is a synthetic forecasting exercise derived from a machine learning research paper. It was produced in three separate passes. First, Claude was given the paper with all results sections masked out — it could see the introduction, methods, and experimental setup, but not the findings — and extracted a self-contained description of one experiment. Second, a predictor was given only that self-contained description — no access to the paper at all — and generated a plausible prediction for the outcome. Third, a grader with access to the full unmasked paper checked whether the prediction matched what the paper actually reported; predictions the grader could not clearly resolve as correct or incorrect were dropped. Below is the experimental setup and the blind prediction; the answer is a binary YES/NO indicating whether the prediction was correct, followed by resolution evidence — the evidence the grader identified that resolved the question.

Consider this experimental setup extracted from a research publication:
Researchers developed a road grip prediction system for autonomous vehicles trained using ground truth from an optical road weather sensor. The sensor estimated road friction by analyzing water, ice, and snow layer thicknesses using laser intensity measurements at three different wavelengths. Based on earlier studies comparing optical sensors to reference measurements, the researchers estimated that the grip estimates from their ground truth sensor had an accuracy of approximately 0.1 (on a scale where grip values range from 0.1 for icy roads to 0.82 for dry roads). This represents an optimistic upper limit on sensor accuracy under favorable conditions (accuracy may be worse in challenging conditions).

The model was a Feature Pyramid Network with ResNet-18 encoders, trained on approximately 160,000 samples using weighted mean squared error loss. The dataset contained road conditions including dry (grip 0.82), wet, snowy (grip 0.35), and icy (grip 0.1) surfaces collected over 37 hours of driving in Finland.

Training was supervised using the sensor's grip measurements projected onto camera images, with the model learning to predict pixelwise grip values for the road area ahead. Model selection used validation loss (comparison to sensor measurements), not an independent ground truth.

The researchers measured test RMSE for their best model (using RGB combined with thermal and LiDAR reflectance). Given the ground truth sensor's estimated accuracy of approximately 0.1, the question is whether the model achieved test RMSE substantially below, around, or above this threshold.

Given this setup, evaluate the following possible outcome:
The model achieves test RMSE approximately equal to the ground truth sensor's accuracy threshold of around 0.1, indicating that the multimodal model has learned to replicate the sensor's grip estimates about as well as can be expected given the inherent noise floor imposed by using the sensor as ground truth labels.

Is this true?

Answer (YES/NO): NO